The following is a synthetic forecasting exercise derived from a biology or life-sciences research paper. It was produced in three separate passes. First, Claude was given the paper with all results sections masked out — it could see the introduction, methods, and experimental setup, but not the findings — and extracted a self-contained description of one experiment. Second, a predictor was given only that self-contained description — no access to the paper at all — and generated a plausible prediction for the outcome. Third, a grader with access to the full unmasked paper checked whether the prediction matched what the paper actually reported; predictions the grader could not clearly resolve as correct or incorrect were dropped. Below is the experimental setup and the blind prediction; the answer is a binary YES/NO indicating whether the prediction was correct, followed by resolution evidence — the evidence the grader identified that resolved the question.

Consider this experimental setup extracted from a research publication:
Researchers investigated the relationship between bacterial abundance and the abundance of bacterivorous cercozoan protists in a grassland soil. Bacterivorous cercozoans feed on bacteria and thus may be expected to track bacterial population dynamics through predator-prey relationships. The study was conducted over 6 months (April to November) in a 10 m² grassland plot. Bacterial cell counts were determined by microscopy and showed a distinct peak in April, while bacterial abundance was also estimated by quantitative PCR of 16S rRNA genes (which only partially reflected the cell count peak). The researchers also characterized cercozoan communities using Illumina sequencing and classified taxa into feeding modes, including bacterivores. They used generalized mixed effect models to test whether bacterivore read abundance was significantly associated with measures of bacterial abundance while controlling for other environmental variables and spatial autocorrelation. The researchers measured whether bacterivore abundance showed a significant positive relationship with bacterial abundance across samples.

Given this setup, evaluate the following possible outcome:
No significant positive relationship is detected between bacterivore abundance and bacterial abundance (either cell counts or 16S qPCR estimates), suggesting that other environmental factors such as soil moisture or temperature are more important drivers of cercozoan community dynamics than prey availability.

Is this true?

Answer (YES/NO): NO